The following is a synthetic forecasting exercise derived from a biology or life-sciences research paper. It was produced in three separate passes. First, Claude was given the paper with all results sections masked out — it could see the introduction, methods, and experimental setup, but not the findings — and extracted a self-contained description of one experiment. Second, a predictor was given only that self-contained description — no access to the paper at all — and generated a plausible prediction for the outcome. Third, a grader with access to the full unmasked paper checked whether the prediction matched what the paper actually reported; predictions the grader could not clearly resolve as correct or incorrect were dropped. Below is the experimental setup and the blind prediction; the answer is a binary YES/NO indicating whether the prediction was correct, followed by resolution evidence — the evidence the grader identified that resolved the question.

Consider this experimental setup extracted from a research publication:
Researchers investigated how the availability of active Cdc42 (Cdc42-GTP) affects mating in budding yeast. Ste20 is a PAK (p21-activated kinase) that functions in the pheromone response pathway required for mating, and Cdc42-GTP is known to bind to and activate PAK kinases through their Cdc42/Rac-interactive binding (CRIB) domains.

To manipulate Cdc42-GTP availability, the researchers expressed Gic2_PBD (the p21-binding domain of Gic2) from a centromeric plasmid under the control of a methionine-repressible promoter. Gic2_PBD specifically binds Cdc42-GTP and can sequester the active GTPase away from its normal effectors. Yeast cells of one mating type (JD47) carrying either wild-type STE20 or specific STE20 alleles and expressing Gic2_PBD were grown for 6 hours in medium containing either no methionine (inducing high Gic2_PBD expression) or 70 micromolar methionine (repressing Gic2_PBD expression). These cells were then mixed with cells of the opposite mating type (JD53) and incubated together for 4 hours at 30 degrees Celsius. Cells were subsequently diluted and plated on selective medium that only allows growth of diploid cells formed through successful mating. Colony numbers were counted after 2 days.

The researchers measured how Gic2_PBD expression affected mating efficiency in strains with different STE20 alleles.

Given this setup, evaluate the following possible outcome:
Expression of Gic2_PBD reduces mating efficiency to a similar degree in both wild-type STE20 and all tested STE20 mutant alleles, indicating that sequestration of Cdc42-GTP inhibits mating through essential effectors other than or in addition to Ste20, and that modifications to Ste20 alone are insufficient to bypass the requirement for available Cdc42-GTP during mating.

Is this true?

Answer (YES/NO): NO